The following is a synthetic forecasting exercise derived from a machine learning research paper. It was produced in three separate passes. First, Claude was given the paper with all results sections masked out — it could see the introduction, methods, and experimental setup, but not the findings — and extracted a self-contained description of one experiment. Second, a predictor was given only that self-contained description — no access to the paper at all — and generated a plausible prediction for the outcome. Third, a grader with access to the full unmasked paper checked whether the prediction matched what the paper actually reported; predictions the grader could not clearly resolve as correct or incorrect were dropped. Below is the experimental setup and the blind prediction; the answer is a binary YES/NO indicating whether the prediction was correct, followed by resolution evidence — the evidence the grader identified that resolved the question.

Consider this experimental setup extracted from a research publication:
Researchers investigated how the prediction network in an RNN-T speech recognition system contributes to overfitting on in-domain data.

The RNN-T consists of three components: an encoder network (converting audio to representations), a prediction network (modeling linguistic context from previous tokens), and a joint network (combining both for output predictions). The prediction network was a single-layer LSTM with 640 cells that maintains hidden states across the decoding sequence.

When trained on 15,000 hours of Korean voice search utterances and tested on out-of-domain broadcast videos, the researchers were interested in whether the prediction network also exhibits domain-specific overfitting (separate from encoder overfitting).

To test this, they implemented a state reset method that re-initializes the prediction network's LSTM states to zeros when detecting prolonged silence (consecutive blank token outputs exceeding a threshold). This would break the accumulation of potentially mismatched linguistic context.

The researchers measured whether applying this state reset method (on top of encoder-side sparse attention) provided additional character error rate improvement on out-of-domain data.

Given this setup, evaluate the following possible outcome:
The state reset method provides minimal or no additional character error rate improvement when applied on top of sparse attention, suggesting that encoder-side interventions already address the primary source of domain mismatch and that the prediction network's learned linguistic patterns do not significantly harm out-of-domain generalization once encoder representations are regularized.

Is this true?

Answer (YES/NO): NO